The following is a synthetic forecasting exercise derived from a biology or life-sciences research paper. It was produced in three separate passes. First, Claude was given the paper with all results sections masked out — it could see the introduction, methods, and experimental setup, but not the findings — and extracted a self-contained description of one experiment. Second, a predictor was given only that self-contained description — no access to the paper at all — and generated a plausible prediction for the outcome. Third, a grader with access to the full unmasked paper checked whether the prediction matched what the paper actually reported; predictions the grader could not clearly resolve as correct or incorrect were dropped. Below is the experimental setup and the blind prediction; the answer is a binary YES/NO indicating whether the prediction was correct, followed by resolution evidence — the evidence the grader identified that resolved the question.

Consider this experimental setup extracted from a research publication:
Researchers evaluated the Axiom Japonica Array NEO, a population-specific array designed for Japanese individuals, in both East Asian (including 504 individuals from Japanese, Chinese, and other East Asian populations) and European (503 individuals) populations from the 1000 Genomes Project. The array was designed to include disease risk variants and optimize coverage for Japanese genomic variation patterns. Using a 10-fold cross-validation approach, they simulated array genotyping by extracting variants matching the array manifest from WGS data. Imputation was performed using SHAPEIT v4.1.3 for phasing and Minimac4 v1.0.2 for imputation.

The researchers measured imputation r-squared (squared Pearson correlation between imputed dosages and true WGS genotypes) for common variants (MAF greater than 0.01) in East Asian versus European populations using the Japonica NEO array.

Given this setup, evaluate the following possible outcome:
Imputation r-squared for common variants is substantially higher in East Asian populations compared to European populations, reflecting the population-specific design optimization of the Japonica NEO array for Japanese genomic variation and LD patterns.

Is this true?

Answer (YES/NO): YES